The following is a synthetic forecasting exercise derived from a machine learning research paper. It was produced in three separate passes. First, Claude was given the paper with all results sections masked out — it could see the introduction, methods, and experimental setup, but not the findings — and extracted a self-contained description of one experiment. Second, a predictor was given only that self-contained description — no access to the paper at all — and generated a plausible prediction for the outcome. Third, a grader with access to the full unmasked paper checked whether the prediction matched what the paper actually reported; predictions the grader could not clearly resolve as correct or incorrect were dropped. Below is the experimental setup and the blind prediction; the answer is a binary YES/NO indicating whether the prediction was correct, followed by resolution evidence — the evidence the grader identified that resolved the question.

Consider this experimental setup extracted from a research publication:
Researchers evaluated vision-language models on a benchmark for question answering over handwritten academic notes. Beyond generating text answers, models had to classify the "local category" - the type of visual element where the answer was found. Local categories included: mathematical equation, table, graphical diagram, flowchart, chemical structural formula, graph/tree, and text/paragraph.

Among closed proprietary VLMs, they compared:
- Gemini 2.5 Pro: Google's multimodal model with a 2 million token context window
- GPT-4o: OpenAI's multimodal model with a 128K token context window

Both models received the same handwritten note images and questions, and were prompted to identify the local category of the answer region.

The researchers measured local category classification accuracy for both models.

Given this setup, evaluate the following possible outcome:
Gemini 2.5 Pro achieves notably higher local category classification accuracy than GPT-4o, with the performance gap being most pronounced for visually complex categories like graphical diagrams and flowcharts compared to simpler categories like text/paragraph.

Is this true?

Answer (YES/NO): NO